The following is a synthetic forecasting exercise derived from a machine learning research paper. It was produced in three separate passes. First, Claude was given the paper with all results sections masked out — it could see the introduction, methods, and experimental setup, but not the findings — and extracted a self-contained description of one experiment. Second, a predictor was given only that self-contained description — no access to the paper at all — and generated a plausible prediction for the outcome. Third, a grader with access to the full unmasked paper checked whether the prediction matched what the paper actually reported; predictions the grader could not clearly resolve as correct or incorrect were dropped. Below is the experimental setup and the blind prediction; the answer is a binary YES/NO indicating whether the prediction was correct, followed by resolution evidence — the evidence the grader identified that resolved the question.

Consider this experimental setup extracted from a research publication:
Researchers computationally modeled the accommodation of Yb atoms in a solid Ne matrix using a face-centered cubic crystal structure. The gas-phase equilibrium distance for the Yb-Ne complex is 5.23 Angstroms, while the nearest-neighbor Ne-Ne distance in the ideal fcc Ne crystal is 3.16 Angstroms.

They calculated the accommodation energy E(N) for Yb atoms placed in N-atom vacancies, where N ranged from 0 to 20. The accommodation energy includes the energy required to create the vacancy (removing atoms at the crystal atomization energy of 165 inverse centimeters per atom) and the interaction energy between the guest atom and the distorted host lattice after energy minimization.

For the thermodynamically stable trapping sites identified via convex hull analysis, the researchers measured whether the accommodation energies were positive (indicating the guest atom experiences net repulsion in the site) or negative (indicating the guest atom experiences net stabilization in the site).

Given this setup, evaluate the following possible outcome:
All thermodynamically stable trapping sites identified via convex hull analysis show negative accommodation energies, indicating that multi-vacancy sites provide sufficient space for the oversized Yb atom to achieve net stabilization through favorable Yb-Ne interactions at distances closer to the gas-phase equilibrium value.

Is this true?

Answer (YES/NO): NO